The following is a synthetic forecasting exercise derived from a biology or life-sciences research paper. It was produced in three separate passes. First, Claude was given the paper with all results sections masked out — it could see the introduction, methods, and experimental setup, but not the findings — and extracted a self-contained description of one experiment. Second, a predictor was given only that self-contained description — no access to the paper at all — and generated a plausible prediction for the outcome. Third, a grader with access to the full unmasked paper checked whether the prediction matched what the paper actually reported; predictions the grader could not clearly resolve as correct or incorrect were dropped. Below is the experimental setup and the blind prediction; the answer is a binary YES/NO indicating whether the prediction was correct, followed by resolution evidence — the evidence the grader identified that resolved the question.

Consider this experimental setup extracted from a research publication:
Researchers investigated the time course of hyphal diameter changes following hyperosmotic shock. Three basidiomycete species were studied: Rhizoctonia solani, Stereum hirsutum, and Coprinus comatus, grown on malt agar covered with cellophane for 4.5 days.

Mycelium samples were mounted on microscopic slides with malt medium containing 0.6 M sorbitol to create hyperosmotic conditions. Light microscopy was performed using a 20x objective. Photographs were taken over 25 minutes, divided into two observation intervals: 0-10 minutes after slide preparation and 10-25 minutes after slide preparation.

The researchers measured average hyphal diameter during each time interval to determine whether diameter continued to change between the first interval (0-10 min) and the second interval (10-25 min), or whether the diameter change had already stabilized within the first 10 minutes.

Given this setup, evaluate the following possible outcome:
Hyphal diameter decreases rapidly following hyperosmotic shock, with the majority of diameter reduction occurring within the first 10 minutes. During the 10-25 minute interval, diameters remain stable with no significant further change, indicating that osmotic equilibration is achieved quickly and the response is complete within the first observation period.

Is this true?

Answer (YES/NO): YES